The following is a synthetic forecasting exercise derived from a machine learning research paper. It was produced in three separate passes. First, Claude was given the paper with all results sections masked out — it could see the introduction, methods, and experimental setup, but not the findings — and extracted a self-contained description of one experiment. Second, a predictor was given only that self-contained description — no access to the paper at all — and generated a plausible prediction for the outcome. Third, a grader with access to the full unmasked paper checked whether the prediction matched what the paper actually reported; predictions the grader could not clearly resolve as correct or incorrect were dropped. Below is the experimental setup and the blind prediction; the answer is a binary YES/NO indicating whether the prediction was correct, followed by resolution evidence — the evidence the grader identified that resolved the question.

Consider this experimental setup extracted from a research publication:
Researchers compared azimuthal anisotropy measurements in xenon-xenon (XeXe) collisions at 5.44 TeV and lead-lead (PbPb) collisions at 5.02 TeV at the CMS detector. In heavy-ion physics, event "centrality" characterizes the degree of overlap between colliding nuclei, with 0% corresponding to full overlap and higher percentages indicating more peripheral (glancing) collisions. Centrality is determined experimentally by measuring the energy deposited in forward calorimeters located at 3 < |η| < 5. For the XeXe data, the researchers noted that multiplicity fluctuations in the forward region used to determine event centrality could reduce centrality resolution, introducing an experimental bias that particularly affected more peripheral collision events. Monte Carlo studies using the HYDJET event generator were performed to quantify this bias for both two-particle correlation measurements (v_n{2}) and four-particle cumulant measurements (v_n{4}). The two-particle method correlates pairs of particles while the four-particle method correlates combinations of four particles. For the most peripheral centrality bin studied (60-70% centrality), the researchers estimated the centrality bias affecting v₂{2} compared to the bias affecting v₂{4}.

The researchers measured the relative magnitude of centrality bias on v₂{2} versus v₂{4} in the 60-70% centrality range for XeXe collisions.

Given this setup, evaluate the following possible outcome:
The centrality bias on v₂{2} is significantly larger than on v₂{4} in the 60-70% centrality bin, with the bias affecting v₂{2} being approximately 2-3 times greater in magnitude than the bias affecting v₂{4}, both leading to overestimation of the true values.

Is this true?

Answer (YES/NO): NO